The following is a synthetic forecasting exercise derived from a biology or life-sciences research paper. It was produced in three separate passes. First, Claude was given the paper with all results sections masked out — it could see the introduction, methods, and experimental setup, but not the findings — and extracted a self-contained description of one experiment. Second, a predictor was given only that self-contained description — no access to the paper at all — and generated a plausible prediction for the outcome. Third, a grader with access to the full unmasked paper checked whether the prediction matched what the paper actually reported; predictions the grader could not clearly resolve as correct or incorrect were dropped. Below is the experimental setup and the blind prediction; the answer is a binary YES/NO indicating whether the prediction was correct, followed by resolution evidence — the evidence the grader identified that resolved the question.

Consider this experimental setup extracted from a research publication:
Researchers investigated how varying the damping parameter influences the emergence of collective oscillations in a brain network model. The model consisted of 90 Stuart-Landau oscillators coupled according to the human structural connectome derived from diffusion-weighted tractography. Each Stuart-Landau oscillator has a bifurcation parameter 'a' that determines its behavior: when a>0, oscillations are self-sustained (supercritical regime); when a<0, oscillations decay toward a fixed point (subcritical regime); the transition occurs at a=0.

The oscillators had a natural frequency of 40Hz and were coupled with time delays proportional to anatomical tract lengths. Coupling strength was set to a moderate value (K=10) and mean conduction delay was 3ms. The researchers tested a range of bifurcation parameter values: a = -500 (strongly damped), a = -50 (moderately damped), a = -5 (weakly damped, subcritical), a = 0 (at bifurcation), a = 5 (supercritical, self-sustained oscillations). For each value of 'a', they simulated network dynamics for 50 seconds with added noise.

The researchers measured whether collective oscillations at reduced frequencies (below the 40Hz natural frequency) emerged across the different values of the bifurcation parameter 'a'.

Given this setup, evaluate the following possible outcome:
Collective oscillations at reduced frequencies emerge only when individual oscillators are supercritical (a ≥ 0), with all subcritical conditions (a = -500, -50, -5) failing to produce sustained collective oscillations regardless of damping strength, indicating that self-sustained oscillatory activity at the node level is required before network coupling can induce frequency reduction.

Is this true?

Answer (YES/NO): NO